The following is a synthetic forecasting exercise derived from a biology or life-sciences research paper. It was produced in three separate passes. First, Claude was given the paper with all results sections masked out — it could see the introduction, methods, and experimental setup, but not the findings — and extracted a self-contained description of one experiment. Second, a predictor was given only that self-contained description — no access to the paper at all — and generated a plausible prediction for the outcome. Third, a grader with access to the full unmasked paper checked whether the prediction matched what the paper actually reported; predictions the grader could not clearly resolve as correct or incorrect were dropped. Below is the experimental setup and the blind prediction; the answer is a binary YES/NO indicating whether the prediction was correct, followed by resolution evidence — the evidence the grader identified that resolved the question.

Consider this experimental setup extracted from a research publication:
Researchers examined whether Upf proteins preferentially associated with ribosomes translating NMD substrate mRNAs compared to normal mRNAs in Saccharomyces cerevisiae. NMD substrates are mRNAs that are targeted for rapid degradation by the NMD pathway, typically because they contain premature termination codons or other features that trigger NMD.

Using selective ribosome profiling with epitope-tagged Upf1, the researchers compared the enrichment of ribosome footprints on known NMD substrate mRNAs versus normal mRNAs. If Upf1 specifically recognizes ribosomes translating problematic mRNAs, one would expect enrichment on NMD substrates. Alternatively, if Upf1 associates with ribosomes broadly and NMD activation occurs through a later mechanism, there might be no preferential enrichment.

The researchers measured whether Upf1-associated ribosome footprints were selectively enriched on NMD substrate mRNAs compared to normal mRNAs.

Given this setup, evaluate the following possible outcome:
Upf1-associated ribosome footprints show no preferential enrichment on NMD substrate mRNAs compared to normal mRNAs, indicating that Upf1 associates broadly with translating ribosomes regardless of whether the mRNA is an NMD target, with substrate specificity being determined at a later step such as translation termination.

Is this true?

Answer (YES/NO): NO